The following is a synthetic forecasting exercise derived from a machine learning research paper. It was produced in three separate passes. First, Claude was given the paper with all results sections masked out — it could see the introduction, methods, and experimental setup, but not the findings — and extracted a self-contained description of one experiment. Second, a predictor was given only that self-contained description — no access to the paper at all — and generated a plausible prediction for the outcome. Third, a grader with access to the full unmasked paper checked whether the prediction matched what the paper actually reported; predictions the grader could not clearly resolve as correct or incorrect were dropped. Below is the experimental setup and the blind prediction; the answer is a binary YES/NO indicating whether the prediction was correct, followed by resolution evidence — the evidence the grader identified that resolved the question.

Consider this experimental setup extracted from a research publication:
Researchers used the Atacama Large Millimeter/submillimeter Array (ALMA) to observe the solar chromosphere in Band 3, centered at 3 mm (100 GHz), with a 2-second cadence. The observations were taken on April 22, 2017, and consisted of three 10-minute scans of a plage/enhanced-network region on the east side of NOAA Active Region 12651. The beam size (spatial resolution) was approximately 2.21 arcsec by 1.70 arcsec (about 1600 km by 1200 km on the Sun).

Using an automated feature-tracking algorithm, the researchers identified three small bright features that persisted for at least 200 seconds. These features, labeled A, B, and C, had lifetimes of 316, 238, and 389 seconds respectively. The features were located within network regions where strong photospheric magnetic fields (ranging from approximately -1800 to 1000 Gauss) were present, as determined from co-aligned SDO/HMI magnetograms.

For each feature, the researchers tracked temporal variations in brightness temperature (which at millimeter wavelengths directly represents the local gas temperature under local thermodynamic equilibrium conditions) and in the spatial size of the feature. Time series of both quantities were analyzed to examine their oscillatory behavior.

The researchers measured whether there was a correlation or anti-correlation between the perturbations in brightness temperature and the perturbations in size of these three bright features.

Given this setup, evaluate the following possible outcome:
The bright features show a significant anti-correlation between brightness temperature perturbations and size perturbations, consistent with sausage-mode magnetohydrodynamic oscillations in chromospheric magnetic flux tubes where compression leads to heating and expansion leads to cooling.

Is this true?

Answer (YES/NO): YES